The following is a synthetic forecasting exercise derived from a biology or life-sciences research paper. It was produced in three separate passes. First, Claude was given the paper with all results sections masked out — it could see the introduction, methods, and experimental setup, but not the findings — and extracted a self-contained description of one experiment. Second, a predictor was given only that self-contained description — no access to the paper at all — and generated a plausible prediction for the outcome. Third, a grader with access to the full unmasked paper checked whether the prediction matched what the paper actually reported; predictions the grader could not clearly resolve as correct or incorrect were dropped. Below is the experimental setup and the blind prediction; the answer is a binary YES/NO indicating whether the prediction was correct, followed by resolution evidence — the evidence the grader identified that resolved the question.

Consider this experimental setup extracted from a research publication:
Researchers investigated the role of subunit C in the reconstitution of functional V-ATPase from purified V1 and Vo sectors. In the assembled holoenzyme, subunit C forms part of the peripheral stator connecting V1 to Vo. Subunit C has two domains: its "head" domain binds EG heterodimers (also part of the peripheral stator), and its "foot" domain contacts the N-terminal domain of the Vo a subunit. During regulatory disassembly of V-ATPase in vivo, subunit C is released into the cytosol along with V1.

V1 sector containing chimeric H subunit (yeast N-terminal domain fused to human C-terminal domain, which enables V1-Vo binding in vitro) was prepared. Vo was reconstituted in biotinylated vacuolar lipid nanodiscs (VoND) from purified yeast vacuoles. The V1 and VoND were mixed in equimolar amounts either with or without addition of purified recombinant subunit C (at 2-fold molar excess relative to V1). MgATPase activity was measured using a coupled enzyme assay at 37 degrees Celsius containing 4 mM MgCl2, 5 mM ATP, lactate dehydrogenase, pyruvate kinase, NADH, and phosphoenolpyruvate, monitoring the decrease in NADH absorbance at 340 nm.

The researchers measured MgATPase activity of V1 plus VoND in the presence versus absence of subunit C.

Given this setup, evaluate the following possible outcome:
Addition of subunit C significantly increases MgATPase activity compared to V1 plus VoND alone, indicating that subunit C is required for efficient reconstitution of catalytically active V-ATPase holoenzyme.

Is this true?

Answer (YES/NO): YES